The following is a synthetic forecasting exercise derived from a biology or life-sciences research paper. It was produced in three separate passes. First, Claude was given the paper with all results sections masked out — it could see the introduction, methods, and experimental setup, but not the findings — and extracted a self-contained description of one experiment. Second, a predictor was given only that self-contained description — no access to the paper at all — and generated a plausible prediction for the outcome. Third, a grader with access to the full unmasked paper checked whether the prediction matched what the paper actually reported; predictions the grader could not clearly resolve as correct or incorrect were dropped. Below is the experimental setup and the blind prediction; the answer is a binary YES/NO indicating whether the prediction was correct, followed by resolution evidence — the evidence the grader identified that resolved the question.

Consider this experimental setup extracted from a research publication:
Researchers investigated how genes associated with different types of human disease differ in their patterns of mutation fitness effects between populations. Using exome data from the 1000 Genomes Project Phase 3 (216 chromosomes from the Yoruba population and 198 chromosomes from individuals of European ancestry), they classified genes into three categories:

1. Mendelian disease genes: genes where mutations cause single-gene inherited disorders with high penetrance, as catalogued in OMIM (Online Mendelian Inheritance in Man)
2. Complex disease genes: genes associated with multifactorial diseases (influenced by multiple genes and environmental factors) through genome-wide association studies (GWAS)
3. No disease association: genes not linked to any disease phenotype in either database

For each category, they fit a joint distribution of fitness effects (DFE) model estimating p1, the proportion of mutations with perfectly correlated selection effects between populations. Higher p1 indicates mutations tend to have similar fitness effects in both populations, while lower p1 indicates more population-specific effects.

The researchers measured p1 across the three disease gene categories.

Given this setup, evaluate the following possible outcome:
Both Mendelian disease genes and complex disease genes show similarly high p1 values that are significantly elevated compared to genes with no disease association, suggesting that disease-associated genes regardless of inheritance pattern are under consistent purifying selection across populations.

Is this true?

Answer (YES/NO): NO